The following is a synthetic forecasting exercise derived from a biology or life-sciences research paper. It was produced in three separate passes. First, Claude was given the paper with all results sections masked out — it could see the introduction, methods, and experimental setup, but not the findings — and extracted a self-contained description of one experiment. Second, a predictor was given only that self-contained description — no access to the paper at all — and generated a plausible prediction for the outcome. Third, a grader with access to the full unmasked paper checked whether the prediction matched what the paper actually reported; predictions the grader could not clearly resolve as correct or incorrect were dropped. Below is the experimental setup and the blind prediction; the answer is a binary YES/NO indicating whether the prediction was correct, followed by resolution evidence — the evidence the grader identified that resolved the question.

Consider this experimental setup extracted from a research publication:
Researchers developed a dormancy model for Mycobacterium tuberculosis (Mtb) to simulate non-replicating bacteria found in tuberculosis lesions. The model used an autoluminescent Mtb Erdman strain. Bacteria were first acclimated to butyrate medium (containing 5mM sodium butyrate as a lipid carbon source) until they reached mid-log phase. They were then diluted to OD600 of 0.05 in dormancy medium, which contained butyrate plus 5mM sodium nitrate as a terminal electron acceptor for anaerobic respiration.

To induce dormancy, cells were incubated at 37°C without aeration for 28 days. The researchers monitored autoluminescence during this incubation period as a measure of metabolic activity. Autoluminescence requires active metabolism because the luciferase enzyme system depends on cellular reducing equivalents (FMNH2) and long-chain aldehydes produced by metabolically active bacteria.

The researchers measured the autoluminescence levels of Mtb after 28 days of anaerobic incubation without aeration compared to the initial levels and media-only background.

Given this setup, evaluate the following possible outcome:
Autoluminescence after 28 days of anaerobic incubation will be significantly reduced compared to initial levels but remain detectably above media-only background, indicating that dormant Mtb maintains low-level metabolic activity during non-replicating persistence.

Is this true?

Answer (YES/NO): YES